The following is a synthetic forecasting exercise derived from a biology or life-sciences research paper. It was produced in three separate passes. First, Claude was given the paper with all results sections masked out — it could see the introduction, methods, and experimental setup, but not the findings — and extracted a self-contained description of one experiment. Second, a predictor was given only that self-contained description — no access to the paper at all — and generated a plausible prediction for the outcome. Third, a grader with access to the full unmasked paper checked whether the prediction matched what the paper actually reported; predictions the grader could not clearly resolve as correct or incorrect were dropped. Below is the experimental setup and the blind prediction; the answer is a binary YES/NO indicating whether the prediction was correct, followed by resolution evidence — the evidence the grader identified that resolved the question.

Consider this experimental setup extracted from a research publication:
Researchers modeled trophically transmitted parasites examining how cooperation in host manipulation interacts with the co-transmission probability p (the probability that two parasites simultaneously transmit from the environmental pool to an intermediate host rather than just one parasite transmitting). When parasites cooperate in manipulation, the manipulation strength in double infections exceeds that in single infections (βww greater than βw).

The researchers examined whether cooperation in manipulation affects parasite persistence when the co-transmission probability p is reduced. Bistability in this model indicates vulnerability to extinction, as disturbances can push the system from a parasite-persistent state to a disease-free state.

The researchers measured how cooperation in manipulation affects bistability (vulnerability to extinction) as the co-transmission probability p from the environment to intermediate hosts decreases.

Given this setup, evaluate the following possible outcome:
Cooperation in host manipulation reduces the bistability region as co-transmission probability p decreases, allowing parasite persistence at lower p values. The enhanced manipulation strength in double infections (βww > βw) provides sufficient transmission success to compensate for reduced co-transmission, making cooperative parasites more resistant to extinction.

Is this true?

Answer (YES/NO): NO